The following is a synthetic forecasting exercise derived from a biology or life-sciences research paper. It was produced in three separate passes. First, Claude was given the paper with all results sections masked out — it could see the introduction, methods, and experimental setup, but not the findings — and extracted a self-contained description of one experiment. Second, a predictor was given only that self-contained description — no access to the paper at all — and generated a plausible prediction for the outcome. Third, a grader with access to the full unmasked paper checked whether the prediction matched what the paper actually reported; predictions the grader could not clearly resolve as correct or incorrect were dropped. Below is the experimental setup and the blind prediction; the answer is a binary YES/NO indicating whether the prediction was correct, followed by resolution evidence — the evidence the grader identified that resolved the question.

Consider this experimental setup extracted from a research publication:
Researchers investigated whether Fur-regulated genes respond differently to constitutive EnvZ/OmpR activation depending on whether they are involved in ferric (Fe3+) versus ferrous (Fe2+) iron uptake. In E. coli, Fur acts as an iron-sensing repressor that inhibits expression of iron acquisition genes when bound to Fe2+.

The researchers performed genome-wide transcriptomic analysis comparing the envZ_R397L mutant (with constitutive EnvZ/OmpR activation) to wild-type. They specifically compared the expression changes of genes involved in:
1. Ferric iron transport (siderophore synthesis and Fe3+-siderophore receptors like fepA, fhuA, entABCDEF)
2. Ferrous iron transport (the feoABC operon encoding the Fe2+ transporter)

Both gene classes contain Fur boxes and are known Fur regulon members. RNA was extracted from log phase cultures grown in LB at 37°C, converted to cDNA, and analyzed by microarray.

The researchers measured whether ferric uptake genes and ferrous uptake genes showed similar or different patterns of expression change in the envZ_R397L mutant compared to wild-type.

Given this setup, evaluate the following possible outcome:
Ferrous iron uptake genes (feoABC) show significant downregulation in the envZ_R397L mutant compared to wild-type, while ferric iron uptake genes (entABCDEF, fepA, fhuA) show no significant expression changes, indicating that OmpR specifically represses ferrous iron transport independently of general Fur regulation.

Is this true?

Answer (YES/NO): NO